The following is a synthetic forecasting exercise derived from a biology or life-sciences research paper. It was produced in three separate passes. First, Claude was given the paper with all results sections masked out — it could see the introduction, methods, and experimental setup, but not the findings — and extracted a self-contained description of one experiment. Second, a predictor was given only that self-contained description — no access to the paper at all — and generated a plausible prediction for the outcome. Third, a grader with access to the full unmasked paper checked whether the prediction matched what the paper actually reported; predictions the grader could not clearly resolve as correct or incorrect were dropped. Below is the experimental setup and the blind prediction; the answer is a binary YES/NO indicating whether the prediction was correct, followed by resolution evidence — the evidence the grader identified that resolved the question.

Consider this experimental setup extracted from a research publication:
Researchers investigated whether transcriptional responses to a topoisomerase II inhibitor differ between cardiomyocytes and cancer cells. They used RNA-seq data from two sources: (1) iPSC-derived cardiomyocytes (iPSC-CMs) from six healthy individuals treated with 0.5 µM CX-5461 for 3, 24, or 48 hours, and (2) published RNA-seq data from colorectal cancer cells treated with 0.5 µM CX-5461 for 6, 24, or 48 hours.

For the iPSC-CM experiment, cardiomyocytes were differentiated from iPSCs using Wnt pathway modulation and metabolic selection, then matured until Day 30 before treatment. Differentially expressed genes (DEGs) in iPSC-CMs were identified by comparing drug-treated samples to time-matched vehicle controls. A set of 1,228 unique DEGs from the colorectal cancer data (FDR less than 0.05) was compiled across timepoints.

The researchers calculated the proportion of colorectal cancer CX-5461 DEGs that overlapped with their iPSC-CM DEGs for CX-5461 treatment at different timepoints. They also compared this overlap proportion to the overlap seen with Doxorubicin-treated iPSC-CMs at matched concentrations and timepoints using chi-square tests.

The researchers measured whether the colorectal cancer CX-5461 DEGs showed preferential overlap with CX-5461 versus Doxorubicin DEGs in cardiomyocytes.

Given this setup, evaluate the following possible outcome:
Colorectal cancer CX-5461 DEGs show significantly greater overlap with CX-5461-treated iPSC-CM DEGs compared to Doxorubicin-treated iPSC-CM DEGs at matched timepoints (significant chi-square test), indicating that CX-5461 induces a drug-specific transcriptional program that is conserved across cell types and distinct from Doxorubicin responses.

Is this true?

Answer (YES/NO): YES